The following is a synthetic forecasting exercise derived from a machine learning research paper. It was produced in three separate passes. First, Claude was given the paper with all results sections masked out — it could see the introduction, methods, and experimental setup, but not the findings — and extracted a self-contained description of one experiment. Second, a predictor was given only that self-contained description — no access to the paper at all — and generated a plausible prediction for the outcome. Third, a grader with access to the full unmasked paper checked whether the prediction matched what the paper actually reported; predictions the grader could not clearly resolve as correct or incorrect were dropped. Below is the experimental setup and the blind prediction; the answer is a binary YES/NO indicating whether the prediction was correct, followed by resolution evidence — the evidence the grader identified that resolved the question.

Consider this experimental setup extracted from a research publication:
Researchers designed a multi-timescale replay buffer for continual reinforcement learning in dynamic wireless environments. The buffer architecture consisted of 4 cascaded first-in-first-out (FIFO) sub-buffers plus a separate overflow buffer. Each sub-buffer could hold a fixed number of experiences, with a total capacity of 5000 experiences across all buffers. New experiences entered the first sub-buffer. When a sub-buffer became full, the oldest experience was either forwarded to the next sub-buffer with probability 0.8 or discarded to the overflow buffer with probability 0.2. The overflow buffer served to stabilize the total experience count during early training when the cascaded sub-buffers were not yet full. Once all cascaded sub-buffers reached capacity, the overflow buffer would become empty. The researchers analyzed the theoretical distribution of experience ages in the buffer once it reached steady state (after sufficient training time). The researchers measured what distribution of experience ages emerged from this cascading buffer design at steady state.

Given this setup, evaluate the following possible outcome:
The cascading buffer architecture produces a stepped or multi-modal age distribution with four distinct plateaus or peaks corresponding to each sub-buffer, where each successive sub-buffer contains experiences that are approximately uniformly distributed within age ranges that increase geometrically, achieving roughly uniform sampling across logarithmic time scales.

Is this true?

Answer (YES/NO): NO